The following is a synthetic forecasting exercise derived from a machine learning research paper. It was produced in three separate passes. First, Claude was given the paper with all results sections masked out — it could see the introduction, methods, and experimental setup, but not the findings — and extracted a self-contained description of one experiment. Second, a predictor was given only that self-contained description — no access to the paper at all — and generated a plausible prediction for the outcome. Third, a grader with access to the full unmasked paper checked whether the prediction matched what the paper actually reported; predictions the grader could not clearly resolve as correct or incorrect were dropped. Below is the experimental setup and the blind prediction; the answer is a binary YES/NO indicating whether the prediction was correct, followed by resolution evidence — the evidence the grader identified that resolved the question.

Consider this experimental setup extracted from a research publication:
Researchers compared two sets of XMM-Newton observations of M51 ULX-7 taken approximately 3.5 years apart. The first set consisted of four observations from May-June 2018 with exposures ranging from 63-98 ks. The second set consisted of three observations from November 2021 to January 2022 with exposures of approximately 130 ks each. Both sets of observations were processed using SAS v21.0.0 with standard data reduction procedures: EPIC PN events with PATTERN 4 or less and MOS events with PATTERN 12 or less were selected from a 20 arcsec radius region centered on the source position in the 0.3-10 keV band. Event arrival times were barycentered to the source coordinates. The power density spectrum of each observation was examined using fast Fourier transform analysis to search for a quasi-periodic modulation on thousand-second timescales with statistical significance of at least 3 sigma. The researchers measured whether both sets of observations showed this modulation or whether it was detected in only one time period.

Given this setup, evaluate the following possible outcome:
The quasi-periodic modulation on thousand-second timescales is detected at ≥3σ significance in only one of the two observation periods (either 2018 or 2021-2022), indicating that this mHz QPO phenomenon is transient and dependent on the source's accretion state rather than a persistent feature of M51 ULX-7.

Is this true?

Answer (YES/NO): NO